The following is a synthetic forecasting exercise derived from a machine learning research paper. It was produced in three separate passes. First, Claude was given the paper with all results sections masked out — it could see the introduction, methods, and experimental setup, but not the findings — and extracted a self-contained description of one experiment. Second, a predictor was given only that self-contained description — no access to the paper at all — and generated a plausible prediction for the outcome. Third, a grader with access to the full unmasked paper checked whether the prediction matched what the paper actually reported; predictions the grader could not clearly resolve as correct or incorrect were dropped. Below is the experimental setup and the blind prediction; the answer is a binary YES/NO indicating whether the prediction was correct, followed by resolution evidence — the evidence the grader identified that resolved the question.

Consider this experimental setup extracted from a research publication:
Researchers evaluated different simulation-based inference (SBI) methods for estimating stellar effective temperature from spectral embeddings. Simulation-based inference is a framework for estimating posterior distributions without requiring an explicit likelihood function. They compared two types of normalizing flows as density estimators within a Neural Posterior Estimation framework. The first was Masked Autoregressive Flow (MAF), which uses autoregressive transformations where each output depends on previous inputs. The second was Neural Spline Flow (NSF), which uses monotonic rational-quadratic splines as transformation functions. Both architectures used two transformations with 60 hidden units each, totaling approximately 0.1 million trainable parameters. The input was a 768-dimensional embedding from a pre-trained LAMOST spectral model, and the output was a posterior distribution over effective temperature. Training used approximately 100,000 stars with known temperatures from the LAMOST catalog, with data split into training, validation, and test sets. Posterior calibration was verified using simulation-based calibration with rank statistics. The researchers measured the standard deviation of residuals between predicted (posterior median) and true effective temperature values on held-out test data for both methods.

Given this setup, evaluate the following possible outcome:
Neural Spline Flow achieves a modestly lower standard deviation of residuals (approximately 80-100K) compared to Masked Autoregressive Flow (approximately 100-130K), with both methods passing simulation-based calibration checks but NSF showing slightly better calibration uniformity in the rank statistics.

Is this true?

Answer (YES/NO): NO